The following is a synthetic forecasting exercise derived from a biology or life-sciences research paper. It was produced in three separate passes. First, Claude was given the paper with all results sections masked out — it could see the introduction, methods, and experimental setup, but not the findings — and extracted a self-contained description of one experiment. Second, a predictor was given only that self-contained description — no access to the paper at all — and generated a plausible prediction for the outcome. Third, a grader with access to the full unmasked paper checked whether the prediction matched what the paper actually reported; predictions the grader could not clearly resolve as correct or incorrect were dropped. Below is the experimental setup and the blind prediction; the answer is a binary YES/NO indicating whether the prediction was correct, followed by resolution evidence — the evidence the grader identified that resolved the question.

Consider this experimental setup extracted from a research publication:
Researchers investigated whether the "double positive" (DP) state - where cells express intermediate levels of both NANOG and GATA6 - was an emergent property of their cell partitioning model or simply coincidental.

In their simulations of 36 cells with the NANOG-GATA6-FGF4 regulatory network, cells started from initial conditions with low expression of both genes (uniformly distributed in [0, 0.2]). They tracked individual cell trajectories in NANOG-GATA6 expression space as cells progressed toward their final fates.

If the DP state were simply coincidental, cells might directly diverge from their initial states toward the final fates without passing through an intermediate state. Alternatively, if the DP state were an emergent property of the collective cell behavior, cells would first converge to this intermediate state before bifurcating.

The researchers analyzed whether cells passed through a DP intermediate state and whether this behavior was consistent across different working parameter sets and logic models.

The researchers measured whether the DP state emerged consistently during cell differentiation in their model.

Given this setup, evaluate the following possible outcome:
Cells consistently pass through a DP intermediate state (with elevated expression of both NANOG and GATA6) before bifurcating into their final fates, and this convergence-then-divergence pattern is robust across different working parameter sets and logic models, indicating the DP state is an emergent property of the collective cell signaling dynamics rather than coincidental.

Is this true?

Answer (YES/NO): YES